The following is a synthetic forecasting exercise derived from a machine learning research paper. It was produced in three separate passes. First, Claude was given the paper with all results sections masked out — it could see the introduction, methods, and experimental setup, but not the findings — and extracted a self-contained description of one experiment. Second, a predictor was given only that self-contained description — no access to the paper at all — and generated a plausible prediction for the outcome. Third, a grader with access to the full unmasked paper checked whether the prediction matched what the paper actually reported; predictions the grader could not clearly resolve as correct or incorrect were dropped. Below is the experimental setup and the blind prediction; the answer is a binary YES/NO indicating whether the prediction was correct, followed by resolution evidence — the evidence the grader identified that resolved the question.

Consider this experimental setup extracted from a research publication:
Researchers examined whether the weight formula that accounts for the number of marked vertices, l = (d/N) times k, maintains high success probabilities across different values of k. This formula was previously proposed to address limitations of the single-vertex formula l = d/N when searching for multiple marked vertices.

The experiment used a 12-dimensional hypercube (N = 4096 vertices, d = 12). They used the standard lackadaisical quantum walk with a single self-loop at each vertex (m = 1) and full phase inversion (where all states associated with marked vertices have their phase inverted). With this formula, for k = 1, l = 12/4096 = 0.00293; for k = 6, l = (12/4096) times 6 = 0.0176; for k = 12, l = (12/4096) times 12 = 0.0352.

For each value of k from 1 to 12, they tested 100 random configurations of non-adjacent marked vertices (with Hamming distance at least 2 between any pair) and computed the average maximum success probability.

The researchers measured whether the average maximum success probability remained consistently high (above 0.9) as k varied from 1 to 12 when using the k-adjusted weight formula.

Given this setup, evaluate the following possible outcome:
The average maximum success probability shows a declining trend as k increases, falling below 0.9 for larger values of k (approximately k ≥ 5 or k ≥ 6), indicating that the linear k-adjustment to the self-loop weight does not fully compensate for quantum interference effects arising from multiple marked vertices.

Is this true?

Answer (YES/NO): NO